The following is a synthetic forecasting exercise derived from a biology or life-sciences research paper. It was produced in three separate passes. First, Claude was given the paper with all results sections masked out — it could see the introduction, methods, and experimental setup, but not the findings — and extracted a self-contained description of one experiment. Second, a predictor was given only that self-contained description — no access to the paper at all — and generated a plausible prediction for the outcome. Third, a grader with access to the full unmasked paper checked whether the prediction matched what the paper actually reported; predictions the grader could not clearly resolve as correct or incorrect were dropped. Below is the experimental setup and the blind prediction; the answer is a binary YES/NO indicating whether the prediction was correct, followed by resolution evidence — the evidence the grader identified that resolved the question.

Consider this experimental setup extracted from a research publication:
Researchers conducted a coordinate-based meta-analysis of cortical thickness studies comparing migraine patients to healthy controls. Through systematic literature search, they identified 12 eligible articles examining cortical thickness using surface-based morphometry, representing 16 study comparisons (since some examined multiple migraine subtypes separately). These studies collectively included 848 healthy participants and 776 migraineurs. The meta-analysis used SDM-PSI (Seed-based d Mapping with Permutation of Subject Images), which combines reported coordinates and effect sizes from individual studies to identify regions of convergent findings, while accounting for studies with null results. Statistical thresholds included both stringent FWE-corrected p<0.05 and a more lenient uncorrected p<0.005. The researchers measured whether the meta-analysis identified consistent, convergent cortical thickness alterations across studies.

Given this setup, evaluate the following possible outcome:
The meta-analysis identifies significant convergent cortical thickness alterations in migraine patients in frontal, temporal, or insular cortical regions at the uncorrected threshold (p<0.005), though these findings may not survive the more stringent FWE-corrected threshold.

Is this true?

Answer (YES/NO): NO